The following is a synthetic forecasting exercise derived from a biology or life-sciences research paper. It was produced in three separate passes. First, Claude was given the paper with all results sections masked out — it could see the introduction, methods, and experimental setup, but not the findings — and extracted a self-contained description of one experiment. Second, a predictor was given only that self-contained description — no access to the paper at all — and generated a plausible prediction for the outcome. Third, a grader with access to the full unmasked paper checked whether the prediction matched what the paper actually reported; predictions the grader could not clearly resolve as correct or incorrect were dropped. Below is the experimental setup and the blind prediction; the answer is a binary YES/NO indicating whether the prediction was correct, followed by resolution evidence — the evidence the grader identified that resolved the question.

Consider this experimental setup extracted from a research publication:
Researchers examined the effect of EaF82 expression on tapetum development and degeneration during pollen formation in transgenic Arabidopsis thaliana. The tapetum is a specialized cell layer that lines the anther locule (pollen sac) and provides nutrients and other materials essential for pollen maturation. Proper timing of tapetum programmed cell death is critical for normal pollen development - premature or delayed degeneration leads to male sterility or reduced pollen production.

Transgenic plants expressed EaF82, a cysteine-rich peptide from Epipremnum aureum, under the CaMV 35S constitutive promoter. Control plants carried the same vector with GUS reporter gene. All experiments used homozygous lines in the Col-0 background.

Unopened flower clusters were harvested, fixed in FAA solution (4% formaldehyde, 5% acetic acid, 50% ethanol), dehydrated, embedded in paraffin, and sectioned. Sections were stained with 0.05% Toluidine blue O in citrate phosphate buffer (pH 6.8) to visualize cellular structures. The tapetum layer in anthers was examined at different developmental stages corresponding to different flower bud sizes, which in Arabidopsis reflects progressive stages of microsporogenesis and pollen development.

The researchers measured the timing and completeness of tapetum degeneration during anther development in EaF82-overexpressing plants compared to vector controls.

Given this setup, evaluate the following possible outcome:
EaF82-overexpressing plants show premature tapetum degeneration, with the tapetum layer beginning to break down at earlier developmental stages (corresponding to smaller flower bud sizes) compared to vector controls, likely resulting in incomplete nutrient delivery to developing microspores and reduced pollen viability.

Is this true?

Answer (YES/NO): NO